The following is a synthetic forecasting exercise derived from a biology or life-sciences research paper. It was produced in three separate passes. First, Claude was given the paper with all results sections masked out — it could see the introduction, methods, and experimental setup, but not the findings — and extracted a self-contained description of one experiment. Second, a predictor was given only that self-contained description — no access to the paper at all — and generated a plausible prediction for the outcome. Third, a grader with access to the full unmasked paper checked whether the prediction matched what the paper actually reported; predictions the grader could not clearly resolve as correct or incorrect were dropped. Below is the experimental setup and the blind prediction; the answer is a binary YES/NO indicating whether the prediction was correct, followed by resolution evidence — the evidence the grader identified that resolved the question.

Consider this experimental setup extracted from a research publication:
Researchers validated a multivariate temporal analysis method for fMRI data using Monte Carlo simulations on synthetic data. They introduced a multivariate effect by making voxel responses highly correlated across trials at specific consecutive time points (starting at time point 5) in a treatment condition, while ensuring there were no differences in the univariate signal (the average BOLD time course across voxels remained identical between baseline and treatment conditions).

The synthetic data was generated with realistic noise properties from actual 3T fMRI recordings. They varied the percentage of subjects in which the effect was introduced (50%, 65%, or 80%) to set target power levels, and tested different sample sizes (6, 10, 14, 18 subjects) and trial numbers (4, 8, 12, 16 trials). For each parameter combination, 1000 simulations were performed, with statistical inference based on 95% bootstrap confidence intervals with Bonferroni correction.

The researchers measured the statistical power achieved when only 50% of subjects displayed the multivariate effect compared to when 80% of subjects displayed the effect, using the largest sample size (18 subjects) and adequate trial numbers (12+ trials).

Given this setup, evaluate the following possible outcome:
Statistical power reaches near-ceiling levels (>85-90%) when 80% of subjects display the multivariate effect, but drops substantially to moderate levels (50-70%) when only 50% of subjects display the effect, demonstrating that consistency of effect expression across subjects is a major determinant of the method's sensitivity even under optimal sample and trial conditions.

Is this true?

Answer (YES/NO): NO